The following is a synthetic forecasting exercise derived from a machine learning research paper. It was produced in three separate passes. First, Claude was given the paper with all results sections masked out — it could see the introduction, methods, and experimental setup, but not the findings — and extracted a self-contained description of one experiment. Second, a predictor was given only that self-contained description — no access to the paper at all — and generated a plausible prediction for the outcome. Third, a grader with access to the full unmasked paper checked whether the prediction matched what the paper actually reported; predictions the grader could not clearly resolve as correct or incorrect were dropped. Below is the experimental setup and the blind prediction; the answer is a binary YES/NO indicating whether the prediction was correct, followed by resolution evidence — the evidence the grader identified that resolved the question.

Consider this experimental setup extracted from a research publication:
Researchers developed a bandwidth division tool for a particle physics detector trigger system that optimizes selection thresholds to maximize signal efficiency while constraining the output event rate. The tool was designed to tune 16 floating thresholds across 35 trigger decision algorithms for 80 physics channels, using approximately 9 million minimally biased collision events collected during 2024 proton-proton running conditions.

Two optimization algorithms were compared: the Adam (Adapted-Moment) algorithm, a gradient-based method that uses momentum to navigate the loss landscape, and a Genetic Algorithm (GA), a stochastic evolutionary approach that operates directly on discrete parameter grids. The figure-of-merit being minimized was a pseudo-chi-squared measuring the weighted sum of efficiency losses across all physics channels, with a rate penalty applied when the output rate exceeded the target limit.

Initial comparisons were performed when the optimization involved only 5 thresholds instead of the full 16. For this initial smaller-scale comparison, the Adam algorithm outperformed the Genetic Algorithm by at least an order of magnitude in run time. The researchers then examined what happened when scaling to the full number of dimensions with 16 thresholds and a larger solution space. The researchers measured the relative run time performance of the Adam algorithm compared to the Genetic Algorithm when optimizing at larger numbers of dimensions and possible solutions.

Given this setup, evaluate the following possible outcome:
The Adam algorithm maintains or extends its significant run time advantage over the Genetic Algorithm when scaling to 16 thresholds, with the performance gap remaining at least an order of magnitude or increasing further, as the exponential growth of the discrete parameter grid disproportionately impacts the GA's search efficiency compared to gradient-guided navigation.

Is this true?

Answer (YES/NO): NO